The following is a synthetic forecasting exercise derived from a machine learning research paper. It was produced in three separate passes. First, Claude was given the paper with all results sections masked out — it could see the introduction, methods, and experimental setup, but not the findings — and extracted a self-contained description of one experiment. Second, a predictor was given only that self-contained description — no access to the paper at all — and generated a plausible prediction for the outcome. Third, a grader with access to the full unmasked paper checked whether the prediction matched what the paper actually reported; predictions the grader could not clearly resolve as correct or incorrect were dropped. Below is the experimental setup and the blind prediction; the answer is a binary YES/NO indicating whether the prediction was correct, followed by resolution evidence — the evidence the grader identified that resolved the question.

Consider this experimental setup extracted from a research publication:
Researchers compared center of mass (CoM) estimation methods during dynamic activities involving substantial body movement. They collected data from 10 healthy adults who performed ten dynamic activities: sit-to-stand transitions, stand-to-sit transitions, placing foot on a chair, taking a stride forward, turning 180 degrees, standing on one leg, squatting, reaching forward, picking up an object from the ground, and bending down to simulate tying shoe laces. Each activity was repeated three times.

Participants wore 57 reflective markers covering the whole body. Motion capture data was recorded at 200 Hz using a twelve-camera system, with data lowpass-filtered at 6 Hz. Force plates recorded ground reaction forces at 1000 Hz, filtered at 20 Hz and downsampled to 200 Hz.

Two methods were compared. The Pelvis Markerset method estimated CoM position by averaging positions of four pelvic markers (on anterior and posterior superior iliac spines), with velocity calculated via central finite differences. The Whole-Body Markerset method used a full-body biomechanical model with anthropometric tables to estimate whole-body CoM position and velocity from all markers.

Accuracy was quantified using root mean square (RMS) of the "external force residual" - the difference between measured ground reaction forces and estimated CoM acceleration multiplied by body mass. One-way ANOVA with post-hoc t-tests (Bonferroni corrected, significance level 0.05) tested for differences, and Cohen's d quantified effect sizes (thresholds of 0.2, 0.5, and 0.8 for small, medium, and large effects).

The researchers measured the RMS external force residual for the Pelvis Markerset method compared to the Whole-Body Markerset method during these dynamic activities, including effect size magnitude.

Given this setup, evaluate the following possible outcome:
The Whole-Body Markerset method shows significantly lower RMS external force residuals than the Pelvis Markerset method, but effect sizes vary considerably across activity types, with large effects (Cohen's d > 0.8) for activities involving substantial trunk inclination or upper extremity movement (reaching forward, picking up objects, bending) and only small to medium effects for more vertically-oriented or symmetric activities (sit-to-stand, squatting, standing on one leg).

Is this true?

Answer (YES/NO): NO